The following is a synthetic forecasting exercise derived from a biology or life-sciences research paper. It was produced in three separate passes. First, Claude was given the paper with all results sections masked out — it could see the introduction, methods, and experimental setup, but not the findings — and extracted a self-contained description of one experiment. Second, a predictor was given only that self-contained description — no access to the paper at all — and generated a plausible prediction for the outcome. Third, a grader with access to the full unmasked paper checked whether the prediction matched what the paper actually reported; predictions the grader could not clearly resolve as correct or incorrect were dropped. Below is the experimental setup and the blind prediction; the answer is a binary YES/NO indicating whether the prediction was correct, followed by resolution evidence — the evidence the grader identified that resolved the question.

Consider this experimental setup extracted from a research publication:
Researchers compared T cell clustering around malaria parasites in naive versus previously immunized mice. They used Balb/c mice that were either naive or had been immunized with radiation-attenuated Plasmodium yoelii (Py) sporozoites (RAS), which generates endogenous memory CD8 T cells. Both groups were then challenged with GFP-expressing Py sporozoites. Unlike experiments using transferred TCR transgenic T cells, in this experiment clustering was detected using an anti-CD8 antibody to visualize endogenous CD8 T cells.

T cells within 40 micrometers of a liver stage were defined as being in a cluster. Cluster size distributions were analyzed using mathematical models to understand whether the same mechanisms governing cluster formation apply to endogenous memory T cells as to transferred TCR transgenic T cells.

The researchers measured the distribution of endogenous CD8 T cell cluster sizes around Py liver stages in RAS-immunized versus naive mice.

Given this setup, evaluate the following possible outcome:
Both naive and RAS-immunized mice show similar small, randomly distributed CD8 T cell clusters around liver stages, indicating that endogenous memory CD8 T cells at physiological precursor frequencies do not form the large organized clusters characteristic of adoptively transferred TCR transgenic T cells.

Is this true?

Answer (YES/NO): NO